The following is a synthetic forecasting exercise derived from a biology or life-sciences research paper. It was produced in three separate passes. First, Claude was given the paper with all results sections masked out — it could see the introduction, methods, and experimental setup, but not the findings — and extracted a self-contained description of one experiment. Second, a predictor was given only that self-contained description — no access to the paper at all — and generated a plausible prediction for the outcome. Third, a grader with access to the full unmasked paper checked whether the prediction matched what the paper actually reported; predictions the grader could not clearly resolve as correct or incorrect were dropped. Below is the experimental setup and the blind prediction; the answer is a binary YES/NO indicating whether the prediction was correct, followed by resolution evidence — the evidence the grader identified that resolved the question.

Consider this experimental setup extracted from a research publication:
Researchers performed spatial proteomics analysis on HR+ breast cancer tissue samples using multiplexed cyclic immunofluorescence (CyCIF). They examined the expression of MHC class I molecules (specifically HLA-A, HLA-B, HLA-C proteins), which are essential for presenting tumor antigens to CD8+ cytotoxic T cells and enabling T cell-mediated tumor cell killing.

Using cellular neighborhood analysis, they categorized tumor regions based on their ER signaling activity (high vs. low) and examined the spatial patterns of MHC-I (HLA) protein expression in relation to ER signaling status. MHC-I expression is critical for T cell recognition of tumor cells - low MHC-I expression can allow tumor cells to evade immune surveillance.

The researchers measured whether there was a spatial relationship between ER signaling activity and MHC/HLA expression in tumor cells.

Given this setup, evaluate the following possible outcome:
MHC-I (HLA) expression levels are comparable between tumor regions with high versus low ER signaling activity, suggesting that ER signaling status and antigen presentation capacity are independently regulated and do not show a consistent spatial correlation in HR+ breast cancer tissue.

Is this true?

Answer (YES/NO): NO